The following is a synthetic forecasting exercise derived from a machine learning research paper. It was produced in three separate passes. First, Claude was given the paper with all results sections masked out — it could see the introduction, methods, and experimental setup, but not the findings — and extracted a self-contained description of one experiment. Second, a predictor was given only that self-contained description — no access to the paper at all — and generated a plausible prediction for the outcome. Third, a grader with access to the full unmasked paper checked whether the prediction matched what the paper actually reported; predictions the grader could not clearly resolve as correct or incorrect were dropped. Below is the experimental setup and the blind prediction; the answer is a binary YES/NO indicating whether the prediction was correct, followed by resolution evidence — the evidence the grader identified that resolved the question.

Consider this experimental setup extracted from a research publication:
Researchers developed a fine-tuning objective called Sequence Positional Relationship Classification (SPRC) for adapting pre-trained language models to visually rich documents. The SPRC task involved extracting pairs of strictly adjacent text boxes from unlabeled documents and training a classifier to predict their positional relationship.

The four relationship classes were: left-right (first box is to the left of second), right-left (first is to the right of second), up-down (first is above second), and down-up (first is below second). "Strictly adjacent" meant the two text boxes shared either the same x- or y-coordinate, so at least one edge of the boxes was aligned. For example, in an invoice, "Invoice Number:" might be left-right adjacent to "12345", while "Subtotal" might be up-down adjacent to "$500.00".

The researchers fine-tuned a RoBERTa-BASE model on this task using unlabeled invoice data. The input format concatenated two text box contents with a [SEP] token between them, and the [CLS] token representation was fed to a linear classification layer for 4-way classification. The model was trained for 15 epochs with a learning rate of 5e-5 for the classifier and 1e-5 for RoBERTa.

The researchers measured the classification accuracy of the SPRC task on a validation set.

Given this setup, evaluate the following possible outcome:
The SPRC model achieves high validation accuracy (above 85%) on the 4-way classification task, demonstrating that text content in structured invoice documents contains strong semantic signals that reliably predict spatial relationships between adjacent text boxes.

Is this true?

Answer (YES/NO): YES